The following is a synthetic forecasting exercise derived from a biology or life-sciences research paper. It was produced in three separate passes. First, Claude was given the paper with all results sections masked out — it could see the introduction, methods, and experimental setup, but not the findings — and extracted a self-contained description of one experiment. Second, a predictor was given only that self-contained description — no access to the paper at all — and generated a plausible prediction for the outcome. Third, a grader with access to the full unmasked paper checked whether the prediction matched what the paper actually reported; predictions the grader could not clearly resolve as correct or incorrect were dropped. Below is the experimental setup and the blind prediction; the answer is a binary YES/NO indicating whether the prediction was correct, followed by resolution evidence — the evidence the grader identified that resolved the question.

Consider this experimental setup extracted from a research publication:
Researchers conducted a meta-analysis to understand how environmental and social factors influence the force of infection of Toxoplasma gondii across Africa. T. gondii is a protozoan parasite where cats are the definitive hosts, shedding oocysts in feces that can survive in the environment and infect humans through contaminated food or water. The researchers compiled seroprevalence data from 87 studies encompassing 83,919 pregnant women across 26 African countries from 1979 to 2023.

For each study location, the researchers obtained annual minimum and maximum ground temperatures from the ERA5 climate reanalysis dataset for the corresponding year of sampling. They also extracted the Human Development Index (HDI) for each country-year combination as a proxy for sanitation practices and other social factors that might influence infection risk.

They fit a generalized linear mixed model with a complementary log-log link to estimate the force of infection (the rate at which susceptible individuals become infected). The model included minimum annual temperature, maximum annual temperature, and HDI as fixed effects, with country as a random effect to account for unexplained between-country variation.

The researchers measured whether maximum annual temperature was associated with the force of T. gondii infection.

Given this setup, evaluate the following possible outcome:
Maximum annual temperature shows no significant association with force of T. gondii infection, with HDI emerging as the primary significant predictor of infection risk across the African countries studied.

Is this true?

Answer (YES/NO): NO